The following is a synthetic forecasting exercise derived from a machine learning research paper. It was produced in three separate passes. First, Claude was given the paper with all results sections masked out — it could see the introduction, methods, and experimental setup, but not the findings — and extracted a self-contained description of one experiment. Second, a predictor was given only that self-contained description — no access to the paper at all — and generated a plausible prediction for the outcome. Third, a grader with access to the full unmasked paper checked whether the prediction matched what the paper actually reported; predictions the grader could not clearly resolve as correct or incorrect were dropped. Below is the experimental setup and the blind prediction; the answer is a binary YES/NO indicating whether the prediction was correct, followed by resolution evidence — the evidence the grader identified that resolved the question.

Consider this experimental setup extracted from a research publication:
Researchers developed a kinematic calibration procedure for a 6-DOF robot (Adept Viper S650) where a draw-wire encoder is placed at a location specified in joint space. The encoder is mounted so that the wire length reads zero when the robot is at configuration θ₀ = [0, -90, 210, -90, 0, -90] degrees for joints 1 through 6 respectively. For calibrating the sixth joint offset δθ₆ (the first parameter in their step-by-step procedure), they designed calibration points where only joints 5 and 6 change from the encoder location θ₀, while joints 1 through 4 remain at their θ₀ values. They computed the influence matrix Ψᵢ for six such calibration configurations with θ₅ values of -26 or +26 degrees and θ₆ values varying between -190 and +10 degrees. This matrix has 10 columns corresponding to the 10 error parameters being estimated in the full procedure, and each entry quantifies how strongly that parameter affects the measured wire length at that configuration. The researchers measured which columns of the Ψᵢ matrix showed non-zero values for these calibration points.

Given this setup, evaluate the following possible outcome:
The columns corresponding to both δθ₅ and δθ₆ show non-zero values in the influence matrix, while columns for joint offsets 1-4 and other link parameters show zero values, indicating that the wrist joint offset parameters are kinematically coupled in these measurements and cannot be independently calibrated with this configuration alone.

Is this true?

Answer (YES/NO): NO